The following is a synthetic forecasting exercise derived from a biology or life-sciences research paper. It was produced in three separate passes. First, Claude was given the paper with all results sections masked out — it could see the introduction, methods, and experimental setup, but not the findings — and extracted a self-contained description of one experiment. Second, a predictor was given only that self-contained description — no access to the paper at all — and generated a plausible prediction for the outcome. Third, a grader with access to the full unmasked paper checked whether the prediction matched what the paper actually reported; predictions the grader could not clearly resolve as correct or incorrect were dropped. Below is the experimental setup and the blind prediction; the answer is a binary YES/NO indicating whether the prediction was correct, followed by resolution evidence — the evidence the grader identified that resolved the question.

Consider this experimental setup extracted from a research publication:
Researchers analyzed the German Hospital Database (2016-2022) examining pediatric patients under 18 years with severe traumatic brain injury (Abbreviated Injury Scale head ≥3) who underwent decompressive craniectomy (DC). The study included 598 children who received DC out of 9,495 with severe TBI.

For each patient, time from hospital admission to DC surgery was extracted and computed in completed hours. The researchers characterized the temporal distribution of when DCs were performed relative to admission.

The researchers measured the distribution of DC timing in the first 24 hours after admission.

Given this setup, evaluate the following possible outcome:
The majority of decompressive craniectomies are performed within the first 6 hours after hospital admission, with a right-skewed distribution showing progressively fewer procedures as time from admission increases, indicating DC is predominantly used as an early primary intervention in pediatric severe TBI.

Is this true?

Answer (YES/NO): NO